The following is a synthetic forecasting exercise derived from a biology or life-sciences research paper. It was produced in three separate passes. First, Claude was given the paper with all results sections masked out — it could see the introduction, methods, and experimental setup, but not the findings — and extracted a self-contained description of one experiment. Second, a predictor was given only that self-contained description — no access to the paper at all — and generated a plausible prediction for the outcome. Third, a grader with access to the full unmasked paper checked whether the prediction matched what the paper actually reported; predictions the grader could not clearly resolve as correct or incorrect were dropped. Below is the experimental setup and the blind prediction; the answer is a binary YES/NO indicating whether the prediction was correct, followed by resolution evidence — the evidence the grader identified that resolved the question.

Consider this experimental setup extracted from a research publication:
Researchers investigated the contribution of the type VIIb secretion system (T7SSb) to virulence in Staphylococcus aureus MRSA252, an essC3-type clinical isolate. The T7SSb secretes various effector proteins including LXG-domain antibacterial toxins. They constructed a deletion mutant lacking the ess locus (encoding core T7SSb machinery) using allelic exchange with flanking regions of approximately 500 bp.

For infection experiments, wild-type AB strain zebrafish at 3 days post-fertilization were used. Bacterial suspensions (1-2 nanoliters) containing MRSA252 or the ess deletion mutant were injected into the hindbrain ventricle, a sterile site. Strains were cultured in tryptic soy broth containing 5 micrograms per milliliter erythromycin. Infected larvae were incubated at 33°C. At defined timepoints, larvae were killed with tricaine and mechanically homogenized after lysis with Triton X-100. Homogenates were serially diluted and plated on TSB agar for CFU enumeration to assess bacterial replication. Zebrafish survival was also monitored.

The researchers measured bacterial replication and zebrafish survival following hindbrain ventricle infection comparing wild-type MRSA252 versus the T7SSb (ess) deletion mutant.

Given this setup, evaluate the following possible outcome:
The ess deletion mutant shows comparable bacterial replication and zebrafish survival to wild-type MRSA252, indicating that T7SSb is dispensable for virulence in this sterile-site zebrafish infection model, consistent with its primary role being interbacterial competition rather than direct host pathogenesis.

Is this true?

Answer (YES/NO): NO